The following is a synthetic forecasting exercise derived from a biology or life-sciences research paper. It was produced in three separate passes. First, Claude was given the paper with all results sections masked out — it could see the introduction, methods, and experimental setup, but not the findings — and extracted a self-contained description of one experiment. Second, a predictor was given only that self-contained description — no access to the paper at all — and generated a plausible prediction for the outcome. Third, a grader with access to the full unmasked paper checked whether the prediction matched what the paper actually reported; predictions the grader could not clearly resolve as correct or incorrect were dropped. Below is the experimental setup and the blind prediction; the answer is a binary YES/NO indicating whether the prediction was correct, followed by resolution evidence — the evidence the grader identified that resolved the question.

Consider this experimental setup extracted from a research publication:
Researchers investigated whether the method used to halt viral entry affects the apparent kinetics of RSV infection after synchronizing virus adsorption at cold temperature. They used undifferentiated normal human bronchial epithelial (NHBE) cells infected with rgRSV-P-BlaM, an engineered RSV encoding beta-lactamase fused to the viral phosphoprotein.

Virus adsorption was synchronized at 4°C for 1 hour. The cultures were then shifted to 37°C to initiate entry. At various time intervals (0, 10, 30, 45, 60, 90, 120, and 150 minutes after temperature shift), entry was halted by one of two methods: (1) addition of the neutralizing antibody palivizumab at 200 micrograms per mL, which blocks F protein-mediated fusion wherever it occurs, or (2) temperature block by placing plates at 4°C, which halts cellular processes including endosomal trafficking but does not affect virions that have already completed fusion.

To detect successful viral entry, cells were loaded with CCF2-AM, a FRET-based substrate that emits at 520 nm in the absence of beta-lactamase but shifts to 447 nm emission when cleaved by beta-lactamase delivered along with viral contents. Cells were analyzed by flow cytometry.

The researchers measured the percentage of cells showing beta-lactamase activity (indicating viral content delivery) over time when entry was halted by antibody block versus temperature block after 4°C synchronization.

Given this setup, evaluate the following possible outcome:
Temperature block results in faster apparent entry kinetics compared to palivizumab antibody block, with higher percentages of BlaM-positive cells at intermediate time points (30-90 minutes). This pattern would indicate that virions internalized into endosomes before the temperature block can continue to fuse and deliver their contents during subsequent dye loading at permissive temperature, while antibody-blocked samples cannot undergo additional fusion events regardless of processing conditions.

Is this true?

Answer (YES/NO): NO